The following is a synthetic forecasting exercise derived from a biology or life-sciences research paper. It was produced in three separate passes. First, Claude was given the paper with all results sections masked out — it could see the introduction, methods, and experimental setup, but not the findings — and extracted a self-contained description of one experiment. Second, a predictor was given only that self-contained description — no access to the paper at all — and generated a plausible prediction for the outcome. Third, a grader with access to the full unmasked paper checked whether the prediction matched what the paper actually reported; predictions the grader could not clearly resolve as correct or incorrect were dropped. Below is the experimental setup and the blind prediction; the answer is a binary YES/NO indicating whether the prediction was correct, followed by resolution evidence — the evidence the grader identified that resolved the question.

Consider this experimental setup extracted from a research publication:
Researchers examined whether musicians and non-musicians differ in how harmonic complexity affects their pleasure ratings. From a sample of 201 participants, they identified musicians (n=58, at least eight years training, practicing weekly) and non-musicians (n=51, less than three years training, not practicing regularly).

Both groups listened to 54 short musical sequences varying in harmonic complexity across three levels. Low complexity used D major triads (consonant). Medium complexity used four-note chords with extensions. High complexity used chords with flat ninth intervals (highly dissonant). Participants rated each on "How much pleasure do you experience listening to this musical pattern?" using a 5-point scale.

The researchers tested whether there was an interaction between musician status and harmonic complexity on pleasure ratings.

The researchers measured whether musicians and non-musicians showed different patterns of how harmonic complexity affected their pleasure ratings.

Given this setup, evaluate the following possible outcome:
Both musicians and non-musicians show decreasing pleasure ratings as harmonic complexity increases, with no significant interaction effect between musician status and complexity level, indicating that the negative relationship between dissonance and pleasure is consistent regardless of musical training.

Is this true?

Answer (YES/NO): NO